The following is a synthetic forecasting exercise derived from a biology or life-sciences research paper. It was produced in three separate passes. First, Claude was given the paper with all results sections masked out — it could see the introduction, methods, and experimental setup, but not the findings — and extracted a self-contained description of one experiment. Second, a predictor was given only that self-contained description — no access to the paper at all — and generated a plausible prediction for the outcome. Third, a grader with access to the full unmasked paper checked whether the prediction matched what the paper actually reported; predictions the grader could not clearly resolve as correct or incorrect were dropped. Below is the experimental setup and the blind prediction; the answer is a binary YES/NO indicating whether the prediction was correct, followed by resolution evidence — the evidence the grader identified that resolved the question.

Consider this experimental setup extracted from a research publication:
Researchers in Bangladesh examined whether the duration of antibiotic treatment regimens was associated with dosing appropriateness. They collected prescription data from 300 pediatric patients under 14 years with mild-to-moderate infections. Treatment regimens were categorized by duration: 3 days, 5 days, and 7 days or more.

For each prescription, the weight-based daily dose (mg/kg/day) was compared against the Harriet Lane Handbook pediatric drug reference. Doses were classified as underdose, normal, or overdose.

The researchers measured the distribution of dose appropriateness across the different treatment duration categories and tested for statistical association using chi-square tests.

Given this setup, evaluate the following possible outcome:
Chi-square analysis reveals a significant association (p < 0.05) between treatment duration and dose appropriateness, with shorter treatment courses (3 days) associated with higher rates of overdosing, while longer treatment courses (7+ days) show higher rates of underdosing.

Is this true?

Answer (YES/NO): NO